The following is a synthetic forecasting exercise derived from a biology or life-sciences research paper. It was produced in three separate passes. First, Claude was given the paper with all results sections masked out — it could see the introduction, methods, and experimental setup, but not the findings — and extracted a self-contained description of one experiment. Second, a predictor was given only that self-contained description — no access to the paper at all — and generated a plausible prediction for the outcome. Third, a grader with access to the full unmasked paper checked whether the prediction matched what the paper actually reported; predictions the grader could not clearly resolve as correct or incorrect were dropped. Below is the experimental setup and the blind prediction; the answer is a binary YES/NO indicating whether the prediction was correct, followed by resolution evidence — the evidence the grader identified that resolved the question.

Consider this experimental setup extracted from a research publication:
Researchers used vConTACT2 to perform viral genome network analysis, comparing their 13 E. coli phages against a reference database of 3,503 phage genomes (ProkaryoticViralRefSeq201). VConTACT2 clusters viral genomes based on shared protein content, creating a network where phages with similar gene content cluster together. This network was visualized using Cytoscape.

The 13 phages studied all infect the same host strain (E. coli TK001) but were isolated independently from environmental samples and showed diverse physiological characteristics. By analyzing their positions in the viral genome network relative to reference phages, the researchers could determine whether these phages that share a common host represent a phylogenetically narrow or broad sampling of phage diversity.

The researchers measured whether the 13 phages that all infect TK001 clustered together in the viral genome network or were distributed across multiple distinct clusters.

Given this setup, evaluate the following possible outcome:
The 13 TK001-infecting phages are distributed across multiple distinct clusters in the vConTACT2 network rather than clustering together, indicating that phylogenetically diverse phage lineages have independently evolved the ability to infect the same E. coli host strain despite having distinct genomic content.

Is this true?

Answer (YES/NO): YES